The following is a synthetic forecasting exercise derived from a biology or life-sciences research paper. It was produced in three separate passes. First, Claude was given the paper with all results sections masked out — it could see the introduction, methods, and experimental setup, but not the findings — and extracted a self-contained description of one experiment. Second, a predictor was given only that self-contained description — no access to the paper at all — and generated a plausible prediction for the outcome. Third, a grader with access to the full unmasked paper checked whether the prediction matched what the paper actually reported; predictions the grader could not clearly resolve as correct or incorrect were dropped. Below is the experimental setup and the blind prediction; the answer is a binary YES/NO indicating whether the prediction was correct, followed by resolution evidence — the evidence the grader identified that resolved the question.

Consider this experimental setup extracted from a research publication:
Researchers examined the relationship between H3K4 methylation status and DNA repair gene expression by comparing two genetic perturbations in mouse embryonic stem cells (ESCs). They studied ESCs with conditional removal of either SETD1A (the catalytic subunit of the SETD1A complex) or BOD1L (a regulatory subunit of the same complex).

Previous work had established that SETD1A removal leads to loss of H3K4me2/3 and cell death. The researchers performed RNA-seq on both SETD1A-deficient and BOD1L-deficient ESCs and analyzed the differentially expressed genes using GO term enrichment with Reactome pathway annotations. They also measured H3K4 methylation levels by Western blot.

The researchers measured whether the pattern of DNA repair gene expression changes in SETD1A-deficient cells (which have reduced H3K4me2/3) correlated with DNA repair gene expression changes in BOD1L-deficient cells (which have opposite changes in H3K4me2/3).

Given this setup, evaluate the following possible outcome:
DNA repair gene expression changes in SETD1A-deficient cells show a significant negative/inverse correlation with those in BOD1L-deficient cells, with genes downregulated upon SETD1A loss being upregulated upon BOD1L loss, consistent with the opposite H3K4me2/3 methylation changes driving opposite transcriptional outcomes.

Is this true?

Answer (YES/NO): NO